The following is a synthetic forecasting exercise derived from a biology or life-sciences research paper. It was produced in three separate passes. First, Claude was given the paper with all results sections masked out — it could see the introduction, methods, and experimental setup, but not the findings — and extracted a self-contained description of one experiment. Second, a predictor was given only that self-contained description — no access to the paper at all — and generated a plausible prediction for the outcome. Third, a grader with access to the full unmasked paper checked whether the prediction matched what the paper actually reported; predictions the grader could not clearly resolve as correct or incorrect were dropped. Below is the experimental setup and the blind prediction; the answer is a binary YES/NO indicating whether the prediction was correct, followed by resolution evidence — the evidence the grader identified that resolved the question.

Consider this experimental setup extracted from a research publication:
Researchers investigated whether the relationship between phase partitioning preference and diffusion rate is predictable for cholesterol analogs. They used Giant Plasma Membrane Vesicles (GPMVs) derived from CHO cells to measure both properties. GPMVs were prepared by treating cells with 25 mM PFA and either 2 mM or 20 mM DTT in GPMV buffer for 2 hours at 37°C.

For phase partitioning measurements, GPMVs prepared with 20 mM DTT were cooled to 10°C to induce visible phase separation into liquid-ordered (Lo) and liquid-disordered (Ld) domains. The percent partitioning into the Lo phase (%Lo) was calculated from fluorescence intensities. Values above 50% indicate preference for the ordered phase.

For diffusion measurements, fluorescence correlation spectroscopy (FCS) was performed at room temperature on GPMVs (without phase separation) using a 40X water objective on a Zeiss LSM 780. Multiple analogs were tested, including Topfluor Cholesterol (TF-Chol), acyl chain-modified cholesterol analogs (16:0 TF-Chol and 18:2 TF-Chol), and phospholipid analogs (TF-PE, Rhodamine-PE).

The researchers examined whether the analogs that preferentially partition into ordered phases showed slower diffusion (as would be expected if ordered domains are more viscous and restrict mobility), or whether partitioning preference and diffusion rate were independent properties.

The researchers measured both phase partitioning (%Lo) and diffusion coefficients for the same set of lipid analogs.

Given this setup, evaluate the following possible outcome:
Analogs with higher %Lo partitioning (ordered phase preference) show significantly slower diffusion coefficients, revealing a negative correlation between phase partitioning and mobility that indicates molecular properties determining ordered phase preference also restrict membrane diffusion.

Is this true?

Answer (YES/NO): NO